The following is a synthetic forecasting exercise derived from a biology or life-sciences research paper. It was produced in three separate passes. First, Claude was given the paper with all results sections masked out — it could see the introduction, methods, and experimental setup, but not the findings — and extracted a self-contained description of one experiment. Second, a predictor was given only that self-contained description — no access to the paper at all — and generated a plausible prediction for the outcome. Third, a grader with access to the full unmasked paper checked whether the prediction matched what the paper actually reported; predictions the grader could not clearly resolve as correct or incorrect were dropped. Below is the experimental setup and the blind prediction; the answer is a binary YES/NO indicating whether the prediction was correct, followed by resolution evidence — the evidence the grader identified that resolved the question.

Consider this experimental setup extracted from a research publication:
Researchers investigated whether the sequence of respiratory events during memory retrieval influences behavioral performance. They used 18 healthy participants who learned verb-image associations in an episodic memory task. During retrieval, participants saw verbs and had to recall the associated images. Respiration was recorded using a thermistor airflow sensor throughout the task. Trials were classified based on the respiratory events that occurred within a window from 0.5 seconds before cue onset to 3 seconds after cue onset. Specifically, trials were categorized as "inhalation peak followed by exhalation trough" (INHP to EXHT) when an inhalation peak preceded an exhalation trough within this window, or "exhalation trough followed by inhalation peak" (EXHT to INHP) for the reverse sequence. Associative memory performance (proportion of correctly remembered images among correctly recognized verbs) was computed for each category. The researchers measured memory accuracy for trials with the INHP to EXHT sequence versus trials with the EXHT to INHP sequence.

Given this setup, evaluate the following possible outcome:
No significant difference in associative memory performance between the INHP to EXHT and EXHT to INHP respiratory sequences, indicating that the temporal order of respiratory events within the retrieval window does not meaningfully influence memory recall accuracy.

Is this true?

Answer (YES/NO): NO